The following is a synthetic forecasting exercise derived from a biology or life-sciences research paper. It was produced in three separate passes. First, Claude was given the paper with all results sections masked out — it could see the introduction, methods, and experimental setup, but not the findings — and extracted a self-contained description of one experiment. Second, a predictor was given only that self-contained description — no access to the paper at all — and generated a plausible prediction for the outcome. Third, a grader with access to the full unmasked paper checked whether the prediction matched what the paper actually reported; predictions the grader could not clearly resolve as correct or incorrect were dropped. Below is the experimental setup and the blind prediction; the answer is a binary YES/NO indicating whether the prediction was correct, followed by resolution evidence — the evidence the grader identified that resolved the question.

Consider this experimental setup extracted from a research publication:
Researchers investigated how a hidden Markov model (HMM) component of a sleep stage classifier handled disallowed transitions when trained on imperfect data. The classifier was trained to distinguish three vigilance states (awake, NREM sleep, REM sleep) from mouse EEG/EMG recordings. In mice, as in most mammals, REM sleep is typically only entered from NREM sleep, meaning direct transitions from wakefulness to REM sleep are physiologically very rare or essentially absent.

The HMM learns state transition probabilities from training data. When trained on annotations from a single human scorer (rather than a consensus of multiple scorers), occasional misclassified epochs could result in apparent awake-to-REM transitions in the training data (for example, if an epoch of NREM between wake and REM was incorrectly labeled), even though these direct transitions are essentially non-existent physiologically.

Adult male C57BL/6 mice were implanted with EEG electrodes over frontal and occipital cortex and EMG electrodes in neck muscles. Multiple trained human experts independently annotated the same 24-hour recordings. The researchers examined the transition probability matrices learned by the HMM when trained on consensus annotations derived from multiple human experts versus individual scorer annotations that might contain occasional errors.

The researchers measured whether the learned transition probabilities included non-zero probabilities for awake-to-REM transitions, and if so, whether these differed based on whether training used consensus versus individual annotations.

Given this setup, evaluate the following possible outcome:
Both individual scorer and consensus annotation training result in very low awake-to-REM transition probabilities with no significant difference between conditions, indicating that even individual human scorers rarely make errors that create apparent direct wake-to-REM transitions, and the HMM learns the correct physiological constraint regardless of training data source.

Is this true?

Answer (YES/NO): NO